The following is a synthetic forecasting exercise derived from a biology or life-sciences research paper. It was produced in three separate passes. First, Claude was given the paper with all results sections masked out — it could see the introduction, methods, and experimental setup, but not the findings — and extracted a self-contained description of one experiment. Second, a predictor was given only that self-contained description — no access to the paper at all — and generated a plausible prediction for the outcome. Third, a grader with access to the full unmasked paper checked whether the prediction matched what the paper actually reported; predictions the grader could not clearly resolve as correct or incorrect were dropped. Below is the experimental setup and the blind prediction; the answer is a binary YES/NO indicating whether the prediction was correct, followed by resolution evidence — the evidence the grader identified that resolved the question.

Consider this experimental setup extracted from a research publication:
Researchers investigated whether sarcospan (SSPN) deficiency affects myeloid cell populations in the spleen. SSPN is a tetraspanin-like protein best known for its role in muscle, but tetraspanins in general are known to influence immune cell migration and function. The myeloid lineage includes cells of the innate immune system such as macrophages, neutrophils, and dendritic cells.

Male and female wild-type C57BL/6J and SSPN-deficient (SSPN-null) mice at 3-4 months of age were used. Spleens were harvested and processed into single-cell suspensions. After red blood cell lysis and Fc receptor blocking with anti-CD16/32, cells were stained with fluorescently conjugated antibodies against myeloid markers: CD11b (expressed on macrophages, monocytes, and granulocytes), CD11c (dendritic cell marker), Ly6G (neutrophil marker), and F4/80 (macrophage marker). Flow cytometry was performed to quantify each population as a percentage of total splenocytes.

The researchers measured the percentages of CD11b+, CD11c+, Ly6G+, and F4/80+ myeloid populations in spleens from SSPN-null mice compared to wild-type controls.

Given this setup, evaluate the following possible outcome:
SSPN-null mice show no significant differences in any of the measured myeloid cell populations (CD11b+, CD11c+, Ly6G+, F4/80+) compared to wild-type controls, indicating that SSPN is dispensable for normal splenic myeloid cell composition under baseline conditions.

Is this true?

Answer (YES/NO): NO